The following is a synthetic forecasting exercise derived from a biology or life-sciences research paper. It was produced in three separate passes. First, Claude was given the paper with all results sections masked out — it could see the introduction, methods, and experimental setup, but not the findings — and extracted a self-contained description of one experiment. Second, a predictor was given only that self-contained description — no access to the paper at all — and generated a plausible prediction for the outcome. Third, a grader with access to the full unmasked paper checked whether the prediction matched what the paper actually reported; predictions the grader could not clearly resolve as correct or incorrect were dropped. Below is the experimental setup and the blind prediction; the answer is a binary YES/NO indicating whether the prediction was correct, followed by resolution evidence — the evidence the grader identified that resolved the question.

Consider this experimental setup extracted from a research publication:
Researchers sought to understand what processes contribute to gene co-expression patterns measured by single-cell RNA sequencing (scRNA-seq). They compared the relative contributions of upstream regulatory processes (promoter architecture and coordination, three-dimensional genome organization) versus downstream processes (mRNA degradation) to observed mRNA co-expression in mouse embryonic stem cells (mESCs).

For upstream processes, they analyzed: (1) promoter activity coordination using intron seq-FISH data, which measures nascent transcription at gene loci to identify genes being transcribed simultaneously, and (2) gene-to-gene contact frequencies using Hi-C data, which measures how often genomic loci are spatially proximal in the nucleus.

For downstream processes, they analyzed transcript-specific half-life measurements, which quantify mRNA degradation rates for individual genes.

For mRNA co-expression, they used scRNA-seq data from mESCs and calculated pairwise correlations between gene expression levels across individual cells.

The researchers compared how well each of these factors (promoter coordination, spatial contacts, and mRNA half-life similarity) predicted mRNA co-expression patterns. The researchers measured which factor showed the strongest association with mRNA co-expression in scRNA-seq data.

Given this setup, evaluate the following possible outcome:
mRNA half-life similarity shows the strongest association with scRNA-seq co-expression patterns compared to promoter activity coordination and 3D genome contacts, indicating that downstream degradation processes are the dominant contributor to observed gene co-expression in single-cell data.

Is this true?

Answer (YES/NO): YES